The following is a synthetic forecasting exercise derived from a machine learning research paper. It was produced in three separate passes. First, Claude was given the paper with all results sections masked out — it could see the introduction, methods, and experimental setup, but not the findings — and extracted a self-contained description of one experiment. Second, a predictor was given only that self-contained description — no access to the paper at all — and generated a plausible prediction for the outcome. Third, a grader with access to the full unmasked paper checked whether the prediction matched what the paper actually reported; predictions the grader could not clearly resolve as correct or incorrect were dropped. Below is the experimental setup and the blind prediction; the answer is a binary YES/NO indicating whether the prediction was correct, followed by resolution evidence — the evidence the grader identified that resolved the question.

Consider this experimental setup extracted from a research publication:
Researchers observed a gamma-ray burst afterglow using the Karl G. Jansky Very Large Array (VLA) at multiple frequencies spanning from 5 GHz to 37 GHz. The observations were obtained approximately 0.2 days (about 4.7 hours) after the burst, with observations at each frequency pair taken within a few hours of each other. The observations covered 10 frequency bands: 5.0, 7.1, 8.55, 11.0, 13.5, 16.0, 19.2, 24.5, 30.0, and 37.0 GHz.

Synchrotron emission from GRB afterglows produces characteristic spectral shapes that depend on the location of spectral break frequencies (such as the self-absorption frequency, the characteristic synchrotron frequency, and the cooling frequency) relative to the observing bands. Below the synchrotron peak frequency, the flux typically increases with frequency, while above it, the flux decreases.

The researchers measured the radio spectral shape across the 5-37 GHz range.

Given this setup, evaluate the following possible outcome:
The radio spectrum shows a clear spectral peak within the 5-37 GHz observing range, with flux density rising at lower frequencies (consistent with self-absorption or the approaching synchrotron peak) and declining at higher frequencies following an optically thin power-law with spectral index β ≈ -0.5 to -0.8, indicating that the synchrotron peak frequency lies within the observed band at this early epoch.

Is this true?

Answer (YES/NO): NO